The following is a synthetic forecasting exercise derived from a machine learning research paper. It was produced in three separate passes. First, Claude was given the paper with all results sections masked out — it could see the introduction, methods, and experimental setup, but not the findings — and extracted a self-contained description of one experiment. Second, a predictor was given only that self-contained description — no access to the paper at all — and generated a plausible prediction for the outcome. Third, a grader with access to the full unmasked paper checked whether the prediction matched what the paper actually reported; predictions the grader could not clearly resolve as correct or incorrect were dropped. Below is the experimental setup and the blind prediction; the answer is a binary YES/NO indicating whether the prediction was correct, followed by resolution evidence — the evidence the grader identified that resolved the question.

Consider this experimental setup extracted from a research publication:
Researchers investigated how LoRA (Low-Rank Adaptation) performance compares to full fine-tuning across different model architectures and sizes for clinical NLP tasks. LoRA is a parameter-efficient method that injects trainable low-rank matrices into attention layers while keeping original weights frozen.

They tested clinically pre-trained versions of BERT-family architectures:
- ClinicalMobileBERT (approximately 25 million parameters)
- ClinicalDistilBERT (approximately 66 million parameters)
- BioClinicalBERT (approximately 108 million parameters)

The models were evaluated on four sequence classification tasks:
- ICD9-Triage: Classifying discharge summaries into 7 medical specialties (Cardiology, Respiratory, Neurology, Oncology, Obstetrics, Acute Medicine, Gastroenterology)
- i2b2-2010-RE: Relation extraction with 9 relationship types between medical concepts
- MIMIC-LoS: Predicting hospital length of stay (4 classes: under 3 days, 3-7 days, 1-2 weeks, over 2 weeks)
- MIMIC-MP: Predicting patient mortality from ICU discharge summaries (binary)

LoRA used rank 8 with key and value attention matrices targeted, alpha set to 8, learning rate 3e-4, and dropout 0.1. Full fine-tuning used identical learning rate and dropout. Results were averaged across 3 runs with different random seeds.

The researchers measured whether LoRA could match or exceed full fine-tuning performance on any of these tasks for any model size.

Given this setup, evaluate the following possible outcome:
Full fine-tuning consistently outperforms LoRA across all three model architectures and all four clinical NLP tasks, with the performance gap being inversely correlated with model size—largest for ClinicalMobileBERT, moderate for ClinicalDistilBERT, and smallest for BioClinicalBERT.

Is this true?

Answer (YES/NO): NO